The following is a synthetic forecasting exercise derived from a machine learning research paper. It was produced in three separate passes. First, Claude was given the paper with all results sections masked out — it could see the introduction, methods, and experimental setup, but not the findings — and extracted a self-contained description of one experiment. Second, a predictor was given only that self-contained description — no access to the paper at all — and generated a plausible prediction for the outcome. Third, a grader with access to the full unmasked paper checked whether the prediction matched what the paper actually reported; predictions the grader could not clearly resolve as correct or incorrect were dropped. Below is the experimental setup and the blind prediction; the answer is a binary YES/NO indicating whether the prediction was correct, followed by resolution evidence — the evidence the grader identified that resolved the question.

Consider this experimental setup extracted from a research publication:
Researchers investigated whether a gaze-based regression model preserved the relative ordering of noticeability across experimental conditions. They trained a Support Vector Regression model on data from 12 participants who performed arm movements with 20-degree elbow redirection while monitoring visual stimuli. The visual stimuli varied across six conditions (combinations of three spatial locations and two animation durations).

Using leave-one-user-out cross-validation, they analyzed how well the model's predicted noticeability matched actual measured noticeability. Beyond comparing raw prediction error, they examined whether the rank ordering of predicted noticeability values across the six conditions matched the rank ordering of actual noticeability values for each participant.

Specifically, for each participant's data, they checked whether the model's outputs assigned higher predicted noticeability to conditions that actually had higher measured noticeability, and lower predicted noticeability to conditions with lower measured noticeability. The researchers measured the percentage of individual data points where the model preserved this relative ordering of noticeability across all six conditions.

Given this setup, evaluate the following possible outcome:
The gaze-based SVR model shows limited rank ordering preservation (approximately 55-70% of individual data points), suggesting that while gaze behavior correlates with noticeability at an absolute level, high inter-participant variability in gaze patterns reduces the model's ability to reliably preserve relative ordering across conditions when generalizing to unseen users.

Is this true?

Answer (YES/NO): NO